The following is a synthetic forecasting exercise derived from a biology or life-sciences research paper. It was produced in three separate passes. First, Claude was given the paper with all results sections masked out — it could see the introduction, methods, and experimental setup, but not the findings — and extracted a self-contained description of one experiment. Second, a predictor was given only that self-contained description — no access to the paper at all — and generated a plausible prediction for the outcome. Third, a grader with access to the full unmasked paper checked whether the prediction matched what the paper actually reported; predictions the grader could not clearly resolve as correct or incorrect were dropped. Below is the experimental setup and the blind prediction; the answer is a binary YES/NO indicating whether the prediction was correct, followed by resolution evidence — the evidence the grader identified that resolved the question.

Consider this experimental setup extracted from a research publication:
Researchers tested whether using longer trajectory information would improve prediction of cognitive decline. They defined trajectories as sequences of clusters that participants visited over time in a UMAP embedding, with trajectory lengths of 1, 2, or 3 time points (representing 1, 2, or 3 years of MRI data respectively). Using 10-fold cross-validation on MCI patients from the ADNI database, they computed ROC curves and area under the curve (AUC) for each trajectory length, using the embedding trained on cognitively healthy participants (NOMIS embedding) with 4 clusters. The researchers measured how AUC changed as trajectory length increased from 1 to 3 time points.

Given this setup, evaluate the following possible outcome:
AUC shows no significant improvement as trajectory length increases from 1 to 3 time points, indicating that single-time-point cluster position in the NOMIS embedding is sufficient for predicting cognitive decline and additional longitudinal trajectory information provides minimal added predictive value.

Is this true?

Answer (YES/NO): NO